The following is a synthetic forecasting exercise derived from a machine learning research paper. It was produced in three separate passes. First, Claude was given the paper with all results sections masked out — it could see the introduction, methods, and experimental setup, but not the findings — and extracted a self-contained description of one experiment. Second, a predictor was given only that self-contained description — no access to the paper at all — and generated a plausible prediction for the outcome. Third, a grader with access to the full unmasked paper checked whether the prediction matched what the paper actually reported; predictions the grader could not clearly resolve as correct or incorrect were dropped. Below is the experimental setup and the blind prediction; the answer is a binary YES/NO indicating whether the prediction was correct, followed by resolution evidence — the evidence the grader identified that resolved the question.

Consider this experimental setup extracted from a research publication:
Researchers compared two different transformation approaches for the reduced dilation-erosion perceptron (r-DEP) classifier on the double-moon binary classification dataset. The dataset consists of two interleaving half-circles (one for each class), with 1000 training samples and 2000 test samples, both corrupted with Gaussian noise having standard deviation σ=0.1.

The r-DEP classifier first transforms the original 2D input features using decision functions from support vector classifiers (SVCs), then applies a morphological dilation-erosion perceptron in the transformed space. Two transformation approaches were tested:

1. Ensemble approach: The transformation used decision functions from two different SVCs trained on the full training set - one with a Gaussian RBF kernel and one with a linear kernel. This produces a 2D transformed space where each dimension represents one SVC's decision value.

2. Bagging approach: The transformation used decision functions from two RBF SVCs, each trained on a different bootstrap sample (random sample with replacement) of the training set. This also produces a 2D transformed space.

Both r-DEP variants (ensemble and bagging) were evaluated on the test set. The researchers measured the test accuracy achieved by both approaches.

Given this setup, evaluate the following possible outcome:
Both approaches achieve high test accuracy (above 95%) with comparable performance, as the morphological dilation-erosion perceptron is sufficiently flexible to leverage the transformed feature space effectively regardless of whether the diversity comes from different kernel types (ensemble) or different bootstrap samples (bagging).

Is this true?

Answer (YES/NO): YES